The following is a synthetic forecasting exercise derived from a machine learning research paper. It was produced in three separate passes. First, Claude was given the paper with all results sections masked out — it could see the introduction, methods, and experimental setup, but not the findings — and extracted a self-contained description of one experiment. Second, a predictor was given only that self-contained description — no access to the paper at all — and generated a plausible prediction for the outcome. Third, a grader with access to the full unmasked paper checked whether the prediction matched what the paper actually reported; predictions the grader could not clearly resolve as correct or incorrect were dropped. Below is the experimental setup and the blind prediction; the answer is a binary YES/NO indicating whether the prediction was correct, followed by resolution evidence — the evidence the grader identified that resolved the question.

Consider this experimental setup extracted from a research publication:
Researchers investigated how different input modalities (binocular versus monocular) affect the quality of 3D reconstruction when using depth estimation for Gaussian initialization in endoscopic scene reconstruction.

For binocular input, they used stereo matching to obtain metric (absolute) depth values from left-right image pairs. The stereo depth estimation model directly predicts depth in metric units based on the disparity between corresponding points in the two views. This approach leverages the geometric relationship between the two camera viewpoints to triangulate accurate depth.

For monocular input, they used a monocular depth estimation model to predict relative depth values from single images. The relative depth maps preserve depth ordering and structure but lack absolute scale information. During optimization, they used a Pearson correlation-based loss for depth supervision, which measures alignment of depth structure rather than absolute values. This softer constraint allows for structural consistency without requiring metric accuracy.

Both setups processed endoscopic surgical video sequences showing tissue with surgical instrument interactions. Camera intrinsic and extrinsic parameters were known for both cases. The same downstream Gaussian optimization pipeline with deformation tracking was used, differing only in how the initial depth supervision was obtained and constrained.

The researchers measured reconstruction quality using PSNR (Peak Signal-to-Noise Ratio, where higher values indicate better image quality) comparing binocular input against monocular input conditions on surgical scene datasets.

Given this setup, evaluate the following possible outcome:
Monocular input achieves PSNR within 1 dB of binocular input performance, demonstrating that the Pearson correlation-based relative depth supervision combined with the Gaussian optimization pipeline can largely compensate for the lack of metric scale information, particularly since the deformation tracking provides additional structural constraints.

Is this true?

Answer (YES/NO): NO